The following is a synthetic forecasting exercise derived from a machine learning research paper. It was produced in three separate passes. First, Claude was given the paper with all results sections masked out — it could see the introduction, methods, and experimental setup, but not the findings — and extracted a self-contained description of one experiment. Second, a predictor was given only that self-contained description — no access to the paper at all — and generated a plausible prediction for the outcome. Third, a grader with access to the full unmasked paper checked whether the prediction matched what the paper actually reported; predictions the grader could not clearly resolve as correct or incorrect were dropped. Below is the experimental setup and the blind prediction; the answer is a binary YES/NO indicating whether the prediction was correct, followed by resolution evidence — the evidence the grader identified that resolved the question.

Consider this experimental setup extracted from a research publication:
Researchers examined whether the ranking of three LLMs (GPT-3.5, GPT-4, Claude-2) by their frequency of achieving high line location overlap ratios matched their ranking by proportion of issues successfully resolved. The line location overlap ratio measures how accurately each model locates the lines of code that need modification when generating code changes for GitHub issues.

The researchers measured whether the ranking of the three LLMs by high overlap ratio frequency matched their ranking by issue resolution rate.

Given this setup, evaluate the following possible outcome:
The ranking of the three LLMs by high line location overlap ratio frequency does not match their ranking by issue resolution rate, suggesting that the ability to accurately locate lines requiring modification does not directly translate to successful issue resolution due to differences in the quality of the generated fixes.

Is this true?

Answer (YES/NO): NO